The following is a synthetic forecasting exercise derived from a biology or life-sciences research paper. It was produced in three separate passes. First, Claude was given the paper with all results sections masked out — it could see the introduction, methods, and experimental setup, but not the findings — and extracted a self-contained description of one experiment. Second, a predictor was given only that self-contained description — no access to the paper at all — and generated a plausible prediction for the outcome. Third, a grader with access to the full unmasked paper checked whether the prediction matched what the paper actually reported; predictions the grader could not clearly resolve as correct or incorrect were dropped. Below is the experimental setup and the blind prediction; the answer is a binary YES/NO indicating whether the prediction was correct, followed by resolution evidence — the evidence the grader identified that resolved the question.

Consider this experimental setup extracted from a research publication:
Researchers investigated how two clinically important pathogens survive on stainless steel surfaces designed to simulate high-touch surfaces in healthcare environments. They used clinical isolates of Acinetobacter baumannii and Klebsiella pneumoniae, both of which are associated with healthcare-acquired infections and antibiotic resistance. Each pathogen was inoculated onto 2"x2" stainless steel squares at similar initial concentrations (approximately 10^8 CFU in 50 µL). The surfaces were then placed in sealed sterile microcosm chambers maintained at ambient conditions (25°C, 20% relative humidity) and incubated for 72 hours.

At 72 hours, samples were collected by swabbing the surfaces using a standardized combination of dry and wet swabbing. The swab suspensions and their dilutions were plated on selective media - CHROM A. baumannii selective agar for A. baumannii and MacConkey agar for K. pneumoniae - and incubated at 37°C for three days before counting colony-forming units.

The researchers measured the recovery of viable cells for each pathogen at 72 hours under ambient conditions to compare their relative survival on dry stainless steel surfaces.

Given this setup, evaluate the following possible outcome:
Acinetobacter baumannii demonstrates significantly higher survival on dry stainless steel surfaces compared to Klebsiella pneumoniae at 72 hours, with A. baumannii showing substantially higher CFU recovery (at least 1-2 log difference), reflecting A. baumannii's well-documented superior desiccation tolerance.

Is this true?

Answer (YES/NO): YES